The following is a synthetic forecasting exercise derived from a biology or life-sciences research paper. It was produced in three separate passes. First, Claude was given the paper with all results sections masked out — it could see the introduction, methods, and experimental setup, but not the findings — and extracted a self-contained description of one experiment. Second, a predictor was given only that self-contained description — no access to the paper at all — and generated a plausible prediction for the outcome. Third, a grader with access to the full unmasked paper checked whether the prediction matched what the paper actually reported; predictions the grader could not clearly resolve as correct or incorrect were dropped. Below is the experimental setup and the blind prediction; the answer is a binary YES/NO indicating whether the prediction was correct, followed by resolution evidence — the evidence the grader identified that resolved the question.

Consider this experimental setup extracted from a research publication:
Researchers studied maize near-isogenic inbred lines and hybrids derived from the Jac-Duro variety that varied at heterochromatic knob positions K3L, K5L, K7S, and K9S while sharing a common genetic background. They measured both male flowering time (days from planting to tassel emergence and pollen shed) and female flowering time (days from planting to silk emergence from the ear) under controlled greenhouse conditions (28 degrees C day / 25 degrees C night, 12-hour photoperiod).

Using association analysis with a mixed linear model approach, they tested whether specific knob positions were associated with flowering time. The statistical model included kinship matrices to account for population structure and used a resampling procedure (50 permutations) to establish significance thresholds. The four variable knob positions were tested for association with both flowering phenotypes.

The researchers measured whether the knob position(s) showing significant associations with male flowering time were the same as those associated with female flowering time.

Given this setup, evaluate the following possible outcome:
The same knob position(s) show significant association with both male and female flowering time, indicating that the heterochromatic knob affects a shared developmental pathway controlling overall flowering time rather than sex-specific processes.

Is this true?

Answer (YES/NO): YES